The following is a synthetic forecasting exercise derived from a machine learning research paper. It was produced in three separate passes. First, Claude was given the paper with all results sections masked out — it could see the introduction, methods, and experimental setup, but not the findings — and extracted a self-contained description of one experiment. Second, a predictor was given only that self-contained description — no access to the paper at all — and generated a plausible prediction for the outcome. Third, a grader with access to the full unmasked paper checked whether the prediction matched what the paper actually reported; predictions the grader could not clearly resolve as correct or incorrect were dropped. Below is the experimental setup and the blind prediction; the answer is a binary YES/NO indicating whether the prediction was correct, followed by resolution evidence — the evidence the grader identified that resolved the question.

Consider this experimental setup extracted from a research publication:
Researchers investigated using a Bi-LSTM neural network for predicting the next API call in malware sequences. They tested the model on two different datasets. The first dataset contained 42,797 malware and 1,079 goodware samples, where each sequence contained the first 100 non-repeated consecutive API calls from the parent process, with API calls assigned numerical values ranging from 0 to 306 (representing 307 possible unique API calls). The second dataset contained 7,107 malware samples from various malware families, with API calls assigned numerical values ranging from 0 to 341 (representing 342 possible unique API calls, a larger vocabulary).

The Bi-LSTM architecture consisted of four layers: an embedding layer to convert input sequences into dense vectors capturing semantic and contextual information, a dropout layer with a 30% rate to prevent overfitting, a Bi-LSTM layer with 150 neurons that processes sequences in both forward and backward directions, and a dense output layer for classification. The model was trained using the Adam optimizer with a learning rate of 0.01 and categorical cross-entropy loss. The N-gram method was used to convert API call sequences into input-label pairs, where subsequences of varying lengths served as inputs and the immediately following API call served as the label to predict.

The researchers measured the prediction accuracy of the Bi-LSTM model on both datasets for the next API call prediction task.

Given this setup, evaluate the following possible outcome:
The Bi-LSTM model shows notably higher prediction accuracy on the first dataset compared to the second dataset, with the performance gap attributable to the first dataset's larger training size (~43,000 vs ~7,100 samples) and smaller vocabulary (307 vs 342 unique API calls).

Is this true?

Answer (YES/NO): NO